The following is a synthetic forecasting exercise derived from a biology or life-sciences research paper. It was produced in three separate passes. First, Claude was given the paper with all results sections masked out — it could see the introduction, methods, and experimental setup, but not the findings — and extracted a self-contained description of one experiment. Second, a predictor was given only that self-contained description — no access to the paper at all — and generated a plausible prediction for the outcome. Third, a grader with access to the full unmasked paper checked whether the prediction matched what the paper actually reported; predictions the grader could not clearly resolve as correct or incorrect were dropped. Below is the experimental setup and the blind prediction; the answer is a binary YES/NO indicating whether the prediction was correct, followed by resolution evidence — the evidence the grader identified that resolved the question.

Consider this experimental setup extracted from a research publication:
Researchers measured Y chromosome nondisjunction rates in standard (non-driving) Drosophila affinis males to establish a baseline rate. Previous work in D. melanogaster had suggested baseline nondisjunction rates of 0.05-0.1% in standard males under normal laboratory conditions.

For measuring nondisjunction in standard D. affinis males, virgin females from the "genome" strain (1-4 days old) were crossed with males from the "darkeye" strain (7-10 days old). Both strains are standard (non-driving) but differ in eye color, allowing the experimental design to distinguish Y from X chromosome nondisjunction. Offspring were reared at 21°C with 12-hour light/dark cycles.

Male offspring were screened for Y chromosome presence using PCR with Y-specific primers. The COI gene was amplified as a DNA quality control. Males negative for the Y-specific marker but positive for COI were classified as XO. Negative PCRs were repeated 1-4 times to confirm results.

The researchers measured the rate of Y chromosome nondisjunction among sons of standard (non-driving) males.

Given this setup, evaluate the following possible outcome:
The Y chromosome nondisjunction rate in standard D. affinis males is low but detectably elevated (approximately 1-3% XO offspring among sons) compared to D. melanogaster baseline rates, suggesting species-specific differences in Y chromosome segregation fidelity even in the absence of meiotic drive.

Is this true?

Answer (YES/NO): NO